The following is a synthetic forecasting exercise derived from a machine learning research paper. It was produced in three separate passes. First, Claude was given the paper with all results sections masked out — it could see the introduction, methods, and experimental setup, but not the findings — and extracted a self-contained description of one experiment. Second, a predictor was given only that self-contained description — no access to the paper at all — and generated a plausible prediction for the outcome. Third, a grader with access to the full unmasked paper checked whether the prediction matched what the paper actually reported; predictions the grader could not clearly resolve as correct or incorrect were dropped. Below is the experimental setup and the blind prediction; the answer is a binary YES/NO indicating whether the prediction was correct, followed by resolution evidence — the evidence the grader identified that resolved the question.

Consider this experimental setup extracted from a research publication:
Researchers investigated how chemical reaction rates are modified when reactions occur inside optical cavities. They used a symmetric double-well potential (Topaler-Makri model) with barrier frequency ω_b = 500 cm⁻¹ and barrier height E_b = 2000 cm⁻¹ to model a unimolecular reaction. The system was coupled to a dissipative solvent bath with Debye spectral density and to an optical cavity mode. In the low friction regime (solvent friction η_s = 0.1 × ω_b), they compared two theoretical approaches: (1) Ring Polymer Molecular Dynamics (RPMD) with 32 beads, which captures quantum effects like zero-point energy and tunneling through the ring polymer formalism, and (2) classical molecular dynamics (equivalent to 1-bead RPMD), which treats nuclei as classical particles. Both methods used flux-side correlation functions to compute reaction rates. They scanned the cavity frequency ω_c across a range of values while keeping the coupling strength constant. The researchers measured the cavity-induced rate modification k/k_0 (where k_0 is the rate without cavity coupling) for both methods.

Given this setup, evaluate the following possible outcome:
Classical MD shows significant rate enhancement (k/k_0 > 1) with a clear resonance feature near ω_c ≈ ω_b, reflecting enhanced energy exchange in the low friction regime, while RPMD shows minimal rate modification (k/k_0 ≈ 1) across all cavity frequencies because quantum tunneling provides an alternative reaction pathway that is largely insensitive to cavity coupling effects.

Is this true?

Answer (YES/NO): NO